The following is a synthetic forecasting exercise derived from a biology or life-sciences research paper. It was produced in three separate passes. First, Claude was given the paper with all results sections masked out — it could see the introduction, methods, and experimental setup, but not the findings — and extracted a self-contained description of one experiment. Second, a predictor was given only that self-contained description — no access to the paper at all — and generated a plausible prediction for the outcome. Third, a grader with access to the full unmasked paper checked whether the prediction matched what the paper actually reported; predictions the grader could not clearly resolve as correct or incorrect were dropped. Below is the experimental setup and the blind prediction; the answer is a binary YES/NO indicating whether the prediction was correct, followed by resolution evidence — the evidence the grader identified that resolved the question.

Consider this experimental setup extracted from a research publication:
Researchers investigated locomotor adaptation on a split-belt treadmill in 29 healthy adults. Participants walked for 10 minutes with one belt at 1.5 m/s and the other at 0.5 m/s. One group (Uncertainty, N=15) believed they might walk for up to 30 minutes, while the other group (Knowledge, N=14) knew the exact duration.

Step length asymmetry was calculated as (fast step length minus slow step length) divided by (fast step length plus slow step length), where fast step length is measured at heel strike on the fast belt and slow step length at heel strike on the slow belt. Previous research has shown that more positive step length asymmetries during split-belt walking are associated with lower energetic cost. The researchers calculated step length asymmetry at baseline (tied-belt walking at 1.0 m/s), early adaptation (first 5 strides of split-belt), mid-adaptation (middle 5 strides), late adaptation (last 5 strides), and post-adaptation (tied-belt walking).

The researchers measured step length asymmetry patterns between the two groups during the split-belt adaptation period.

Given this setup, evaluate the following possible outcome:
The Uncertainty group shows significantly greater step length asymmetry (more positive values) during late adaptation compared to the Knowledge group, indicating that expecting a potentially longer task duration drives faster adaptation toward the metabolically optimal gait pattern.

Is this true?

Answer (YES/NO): NO